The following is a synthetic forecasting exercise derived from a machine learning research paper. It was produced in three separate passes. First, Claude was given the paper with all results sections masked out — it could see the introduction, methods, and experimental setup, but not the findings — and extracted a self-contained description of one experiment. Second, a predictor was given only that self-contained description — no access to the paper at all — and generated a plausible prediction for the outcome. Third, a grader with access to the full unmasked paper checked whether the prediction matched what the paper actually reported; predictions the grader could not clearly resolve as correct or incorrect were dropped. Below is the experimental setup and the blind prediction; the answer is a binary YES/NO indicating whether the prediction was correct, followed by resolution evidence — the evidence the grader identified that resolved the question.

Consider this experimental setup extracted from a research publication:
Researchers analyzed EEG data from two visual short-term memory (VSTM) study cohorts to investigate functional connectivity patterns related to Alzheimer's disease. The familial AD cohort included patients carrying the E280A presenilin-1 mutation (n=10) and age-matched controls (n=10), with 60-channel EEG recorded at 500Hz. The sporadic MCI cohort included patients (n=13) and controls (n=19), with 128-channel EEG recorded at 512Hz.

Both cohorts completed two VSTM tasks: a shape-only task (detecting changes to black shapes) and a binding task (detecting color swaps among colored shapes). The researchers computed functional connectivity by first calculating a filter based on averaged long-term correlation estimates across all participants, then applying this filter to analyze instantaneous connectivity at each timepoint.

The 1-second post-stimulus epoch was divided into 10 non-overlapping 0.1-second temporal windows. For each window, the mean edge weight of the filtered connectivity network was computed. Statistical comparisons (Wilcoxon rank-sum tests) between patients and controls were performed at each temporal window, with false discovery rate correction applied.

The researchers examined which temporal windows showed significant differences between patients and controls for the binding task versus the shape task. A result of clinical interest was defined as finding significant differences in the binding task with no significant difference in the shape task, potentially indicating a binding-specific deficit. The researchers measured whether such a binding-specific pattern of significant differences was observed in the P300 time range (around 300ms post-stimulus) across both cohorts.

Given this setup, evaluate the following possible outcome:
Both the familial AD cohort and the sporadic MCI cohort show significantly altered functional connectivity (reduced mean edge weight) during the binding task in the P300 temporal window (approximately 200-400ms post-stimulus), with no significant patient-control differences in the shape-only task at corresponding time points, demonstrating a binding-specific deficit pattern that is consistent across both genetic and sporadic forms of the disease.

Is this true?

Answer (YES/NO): NO